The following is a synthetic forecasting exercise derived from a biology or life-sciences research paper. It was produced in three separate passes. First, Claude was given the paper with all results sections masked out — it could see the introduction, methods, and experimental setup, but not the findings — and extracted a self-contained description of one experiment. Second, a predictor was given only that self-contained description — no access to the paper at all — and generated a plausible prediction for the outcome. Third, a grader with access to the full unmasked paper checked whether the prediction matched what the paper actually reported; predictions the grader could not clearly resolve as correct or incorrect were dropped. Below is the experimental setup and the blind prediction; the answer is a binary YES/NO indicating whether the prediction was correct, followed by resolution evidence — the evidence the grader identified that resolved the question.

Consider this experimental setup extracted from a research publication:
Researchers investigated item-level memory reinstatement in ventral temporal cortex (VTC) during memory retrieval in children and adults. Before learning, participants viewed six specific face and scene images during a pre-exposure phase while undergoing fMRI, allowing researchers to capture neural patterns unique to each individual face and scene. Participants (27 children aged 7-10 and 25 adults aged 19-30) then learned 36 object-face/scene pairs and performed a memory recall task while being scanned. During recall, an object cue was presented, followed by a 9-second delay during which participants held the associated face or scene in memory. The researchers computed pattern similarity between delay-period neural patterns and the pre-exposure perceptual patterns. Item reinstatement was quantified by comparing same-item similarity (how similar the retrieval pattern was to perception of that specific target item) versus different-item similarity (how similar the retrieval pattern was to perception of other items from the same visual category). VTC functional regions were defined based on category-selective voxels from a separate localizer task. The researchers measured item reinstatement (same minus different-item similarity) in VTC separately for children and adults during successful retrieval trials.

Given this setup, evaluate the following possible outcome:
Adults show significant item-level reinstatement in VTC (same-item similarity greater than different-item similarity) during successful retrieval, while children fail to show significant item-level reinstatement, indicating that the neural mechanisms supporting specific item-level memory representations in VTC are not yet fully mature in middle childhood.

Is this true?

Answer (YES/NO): YES